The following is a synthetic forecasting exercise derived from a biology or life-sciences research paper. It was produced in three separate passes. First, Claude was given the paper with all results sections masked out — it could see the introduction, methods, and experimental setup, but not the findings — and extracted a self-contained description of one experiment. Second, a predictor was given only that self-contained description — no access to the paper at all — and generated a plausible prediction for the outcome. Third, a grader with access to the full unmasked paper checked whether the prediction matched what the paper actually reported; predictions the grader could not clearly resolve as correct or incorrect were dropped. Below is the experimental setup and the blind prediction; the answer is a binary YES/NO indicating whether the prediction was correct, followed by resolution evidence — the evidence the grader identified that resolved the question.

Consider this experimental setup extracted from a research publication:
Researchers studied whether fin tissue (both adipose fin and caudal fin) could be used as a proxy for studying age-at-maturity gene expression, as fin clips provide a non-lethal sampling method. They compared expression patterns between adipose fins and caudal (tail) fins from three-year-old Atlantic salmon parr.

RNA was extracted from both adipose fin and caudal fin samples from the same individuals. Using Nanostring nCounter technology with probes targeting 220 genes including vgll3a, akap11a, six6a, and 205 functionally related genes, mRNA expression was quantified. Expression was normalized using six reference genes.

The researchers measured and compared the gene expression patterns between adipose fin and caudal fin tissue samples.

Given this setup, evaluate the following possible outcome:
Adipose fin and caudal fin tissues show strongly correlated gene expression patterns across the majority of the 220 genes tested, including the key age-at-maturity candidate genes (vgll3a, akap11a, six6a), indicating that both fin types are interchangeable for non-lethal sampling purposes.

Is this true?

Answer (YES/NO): YES